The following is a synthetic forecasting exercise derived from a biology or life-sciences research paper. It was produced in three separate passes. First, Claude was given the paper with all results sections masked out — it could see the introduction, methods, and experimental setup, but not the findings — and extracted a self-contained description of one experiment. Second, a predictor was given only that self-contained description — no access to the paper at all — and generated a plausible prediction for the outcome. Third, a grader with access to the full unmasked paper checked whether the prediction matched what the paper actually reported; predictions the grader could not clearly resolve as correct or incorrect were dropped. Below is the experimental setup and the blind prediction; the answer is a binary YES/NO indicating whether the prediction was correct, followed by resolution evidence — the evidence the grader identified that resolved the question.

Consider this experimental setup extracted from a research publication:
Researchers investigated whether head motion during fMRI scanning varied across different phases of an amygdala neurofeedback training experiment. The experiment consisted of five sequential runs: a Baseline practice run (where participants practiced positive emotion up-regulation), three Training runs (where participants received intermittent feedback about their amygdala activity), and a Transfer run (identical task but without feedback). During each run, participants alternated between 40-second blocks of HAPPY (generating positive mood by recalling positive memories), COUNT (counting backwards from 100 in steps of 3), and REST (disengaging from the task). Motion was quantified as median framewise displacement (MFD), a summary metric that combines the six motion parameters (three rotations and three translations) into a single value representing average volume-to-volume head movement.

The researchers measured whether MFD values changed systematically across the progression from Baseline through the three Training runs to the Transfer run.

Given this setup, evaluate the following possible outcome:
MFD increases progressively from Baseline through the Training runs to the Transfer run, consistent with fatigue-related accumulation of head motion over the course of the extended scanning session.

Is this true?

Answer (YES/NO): NO